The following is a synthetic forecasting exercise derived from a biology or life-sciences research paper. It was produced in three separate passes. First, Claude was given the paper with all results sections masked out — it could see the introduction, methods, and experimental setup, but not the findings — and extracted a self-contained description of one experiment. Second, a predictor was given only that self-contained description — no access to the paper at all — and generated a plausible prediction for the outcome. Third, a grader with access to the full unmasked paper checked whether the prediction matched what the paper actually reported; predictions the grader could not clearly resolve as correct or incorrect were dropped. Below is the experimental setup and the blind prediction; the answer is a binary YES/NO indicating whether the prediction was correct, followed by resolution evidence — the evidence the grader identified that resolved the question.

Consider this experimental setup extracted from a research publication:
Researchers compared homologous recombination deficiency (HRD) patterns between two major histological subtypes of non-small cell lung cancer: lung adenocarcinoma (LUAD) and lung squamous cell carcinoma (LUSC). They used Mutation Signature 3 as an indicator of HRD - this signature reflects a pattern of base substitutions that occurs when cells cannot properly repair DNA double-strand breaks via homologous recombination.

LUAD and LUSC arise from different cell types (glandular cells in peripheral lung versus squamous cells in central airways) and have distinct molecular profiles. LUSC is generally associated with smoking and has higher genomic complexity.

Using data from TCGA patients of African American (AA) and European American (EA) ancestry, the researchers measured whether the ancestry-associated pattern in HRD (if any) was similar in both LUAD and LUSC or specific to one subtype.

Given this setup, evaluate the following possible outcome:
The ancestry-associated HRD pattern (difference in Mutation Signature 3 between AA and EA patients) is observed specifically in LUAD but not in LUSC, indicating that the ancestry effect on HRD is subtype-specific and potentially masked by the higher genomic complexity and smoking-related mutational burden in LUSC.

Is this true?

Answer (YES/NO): NO